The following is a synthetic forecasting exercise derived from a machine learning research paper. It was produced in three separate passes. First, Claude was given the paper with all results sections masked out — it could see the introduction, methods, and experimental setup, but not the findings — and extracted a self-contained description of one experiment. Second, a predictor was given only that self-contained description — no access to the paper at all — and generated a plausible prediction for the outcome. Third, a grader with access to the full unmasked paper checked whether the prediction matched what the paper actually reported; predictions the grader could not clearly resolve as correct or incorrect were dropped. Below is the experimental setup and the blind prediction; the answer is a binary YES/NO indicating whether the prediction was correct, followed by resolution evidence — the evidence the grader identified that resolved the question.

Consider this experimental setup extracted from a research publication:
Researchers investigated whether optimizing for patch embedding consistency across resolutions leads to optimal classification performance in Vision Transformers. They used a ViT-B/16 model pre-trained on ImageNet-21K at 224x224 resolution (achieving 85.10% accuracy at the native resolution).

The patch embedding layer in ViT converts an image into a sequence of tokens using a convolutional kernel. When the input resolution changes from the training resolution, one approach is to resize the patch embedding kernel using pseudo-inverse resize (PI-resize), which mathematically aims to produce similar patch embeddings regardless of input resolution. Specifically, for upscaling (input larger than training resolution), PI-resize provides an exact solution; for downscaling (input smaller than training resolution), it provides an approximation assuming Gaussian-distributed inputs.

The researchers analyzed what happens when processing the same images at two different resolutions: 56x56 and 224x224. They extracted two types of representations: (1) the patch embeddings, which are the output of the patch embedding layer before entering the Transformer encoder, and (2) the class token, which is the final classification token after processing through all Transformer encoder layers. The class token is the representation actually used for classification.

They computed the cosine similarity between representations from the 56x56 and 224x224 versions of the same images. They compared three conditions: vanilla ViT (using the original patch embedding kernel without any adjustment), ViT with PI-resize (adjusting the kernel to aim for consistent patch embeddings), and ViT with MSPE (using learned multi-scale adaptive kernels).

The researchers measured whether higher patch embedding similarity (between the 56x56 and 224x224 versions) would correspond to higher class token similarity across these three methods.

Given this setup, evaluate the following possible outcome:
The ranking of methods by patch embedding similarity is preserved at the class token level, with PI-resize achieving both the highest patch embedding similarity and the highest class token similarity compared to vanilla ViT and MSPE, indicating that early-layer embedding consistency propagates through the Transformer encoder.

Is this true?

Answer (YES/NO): NO